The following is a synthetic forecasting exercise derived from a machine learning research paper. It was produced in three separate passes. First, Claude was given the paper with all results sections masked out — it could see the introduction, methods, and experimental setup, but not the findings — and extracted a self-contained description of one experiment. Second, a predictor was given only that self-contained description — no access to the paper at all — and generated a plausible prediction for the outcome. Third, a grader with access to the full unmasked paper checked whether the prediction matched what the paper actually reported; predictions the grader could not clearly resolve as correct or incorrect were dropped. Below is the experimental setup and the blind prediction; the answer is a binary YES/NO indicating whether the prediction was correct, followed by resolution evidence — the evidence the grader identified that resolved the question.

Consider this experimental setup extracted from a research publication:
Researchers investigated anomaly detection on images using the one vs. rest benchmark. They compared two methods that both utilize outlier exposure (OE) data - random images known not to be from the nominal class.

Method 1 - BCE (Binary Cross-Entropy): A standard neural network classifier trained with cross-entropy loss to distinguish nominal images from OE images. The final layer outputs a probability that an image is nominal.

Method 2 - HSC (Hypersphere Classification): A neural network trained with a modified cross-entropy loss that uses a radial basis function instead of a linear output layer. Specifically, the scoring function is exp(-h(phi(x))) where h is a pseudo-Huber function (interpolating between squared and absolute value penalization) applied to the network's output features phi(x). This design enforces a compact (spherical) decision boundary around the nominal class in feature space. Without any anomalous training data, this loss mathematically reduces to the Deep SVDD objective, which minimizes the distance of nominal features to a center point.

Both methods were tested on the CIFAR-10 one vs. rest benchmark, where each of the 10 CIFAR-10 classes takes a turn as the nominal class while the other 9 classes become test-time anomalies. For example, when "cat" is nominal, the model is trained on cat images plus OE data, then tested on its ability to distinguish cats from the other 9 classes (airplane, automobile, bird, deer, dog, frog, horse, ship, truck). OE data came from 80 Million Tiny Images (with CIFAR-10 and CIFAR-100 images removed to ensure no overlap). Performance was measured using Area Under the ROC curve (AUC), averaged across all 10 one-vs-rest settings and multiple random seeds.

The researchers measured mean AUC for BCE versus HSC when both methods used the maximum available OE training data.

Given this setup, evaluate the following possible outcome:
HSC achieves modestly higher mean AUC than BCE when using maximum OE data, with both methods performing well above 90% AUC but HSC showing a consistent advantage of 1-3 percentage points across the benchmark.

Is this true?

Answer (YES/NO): NO